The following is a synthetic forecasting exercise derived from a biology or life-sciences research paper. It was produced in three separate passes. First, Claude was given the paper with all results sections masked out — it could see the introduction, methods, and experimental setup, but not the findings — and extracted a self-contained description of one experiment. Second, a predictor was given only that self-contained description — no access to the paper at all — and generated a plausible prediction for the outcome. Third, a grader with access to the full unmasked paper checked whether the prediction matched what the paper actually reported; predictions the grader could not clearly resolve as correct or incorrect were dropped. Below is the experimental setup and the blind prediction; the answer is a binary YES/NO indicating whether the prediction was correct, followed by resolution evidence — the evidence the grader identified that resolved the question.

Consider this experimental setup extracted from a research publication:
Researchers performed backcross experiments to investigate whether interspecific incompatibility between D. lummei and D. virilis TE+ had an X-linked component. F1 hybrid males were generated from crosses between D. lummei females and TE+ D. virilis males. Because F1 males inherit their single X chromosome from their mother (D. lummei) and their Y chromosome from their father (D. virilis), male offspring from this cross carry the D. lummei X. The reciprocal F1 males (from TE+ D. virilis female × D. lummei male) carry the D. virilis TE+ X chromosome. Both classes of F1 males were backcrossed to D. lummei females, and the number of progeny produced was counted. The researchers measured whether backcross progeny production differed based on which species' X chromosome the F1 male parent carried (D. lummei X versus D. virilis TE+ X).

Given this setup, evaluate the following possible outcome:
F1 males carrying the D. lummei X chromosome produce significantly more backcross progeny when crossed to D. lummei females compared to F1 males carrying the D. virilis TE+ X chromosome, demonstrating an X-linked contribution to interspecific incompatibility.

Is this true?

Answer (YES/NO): NO